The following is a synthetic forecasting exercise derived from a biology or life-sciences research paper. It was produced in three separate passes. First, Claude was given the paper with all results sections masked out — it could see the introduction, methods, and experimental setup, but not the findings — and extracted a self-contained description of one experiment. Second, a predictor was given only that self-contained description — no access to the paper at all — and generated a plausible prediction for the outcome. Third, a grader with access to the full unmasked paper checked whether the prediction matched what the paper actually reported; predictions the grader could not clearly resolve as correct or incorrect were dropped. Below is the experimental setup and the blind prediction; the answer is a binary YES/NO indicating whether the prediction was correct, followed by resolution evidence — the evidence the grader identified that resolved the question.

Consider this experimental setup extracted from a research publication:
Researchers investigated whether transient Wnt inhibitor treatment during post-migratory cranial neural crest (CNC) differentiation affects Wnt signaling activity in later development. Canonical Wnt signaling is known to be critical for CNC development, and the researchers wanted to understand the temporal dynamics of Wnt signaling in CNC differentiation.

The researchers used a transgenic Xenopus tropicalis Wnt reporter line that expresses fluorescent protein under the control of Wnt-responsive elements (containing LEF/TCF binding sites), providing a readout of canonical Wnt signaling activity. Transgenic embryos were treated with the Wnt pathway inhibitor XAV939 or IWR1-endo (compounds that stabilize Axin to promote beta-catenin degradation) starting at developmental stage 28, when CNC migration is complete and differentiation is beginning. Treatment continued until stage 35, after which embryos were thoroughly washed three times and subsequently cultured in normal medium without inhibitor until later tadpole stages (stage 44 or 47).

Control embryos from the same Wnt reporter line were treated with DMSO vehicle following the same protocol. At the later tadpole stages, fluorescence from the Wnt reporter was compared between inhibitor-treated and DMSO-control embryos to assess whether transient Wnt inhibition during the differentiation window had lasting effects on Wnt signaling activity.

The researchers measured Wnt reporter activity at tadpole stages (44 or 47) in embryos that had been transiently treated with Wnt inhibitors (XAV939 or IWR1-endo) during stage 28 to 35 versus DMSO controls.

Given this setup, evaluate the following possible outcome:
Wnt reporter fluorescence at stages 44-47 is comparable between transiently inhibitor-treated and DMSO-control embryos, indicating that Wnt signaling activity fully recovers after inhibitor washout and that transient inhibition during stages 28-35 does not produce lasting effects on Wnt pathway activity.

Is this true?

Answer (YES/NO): NO